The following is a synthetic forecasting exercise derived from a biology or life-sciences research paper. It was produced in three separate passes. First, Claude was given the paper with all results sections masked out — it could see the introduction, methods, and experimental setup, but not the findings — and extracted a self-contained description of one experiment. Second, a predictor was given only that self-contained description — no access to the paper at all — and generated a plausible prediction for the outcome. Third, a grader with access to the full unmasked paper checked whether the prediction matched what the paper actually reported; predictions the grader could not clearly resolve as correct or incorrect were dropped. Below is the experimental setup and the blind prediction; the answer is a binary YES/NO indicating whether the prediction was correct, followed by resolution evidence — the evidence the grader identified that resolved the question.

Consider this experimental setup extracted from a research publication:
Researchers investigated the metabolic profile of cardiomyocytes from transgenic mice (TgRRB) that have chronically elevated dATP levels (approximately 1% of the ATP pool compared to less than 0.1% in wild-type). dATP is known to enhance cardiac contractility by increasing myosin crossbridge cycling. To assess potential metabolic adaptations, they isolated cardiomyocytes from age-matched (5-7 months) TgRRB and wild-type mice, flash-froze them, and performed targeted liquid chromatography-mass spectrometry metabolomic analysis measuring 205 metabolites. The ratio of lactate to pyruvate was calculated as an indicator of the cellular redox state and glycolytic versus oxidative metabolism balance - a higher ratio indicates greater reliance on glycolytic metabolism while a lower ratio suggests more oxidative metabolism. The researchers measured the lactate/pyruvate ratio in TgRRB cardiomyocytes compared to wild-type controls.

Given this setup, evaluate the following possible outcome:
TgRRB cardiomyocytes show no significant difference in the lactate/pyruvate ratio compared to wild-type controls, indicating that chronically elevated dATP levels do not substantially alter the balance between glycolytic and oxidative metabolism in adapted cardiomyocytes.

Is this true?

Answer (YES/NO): NO